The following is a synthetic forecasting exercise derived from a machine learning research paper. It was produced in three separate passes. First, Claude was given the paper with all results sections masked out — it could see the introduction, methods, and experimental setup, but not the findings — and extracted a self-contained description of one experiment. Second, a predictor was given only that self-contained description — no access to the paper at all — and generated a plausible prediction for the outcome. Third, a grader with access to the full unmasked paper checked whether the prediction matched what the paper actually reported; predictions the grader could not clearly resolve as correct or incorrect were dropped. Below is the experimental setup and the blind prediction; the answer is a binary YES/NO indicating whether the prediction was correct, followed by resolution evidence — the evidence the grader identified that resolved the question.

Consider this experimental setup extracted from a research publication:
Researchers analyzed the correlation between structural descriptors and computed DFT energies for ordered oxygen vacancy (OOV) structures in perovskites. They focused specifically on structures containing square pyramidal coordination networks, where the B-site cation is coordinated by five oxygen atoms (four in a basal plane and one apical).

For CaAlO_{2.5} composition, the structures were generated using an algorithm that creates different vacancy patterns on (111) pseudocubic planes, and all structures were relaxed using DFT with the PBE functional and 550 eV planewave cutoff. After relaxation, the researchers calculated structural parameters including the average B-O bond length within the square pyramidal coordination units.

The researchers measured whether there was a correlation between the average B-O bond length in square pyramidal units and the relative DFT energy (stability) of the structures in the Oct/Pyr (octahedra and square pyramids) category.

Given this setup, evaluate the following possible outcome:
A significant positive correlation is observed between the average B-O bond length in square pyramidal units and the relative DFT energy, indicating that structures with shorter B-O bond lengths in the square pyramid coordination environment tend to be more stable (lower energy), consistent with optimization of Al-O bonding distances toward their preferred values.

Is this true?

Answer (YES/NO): NO